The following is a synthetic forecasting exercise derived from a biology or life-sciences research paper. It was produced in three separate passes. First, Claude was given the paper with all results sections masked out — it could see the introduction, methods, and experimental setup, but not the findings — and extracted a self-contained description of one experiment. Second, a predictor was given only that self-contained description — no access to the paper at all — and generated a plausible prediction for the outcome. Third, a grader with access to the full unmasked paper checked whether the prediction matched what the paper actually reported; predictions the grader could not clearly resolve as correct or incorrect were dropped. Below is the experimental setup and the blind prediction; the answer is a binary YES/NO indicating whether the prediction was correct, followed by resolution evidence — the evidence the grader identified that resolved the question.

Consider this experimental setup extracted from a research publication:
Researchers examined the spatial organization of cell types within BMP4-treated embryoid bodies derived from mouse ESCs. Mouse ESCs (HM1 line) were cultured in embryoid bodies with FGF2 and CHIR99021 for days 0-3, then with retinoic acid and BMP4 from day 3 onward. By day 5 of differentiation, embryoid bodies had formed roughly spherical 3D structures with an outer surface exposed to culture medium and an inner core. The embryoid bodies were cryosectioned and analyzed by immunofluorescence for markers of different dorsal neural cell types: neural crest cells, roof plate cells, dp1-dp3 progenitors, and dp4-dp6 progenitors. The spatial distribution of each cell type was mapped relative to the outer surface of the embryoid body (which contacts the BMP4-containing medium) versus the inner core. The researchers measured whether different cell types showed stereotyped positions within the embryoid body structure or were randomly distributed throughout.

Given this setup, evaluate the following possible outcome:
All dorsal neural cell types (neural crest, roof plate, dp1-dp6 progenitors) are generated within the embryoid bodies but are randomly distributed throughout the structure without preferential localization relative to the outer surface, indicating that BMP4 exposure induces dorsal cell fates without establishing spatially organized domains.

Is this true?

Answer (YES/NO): NO